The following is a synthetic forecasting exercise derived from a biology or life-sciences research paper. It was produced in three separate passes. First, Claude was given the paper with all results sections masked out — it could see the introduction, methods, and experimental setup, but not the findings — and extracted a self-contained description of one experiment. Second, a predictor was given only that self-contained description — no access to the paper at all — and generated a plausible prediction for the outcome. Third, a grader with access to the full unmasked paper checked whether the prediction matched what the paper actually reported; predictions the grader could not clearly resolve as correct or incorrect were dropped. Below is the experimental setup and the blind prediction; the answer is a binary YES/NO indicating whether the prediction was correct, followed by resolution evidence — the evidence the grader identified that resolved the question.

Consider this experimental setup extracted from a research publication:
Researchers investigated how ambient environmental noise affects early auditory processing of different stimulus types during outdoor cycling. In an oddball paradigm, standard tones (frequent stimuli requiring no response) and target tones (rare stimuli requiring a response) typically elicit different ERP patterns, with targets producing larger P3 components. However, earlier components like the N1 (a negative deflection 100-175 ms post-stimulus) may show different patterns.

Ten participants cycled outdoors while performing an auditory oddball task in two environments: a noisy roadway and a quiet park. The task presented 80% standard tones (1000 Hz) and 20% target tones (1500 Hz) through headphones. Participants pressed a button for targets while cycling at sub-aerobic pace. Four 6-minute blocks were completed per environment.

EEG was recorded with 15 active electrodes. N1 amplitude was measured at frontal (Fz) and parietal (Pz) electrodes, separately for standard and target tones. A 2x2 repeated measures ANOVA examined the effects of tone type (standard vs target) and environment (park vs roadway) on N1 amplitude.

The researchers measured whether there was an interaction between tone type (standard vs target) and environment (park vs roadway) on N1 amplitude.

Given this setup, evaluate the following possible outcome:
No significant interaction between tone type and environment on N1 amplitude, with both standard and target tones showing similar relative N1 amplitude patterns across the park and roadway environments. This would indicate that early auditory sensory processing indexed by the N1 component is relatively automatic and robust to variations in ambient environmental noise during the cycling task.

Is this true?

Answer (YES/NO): NO